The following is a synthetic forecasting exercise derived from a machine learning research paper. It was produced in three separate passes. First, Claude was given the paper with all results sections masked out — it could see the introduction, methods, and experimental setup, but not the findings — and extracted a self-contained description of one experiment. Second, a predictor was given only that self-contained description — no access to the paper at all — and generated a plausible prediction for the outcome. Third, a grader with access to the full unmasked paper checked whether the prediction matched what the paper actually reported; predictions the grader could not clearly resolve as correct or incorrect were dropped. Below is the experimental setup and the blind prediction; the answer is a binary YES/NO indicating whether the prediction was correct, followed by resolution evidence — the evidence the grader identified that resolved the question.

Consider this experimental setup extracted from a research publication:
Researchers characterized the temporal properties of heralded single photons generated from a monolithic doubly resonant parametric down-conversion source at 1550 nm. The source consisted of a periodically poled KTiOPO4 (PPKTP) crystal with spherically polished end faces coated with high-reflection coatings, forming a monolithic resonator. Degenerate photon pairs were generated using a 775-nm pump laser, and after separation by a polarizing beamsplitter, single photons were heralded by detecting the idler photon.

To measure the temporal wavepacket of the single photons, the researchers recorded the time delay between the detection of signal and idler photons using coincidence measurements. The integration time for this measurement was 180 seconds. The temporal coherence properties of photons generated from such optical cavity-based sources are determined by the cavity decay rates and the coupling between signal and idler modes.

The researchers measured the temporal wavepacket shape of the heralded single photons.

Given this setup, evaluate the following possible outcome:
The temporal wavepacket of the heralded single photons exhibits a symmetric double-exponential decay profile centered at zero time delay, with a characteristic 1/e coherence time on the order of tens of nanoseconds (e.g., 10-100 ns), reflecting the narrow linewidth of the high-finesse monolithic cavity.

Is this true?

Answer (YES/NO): YES